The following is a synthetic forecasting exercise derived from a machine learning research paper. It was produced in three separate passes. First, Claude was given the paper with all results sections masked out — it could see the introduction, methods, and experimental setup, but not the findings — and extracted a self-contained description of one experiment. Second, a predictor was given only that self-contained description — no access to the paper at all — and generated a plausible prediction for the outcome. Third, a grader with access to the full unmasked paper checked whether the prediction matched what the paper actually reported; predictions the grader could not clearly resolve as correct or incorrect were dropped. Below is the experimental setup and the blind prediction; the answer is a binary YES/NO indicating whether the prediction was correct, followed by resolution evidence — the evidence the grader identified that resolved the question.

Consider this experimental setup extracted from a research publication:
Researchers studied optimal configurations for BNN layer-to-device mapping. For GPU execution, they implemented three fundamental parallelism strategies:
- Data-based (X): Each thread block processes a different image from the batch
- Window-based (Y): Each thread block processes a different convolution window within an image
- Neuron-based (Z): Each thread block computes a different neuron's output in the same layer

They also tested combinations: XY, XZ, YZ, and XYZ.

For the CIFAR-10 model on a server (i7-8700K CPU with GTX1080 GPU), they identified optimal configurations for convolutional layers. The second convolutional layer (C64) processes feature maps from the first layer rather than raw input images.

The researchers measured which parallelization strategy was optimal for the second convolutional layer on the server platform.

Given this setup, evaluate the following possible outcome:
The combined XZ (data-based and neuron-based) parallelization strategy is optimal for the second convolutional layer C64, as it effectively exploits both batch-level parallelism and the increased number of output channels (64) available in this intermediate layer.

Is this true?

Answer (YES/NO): NO